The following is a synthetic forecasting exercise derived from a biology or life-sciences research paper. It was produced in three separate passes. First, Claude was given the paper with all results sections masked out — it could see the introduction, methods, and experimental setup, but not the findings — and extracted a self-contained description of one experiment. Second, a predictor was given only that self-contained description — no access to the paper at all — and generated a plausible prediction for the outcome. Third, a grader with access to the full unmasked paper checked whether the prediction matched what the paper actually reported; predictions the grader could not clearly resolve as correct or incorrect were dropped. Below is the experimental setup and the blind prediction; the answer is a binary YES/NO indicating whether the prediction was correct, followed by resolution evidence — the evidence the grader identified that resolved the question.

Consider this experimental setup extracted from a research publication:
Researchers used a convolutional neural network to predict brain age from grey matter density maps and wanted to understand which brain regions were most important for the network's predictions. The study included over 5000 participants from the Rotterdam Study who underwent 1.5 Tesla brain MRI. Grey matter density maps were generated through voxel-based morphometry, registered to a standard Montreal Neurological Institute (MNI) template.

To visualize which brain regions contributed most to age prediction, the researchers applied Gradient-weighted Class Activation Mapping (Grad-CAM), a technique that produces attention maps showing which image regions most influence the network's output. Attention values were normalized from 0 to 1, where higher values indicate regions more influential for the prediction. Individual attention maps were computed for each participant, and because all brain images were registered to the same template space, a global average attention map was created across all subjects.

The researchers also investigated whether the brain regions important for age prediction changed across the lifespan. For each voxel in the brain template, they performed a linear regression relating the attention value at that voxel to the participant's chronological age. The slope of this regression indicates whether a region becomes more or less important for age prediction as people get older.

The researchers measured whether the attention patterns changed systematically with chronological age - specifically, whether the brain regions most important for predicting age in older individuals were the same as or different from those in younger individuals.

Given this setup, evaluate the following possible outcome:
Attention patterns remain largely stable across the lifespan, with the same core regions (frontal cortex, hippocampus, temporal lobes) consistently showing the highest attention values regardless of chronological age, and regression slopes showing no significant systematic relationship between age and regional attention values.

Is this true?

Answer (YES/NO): NO